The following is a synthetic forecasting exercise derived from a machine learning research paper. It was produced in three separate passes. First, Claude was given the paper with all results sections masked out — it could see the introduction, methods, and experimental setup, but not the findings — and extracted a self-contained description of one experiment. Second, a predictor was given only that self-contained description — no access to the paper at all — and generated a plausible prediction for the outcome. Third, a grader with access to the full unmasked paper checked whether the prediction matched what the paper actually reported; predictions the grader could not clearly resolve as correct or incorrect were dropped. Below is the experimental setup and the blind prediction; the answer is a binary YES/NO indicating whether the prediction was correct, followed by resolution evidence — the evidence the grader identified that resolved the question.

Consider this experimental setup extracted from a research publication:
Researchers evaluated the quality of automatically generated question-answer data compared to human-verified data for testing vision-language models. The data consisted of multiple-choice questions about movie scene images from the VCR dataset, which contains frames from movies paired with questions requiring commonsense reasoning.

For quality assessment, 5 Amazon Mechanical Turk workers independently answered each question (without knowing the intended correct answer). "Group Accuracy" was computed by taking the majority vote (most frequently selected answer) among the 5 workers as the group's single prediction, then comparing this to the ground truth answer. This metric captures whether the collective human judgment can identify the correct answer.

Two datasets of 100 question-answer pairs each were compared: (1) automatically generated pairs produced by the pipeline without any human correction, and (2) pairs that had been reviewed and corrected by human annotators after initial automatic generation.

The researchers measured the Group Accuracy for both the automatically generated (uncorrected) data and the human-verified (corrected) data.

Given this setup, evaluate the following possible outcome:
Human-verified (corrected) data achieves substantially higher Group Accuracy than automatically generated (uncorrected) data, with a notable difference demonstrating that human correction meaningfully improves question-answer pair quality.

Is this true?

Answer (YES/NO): NO